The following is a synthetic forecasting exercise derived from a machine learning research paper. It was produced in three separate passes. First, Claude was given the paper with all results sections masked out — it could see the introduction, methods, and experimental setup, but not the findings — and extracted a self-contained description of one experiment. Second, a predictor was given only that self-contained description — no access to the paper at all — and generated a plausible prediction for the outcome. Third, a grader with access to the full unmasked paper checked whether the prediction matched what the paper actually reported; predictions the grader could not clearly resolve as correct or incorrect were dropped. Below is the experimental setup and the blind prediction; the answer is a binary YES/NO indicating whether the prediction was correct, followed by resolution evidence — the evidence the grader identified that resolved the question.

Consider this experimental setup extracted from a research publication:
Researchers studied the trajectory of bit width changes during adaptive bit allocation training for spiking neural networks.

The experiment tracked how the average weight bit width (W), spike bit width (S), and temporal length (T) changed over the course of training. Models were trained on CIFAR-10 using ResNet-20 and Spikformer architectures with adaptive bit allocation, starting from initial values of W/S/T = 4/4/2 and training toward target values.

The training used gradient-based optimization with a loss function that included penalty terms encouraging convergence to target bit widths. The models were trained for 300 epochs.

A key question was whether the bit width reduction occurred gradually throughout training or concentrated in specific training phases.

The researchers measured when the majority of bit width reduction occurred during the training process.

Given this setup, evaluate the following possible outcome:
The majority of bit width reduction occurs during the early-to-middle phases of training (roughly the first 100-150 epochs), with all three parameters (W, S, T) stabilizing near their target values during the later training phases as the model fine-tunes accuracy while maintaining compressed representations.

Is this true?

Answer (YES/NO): NO